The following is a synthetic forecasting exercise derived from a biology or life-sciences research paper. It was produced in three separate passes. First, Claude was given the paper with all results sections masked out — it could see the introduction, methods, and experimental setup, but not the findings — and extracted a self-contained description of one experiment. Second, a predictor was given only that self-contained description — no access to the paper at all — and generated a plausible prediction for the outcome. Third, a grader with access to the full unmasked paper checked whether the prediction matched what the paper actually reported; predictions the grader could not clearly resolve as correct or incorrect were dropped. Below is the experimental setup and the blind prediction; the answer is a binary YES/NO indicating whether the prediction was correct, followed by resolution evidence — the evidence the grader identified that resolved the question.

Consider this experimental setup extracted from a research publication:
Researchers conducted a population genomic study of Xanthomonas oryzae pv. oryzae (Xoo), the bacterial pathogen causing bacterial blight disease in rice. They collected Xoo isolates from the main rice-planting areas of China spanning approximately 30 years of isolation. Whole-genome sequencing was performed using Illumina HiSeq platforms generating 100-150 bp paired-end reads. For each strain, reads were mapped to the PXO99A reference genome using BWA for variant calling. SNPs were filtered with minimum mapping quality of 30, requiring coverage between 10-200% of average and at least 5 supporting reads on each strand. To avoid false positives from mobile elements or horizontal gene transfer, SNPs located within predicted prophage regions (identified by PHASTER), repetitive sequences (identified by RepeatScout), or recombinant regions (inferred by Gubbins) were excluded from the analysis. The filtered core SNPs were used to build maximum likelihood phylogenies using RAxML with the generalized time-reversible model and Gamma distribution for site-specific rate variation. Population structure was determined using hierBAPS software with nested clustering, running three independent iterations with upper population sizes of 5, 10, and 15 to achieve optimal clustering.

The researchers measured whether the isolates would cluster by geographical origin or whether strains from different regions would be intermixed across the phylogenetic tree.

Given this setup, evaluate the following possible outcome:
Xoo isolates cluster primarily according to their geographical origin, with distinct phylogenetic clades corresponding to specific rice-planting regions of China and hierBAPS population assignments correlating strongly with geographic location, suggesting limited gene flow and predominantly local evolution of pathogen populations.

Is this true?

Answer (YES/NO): YES